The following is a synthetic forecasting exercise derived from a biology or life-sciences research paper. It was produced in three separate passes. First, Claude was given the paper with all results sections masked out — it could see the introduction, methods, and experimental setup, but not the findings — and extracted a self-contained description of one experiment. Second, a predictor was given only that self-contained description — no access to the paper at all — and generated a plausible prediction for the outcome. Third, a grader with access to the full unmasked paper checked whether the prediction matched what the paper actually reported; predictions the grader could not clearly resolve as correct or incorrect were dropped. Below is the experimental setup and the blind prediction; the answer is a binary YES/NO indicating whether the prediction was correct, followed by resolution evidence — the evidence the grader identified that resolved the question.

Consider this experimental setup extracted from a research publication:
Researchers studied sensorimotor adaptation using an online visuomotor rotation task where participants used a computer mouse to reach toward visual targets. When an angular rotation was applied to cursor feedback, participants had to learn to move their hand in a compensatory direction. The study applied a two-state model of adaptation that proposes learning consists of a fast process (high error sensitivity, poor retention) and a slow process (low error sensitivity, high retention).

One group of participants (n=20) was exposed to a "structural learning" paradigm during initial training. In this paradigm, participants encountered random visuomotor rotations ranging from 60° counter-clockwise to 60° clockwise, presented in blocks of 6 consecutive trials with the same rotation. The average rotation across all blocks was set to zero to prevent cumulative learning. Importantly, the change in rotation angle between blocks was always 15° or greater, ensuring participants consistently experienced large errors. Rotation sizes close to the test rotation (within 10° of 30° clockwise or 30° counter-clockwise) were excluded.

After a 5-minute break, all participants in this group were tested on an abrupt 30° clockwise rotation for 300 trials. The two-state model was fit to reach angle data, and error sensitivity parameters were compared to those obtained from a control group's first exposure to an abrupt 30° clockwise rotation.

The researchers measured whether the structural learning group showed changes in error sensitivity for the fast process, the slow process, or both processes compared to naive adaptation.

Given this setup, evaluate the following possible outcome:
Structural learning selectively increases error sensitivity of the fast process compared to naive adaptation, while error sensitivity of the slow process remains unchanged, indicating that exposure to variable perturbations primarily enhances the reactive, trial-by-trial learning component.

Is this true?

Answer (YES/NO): NO